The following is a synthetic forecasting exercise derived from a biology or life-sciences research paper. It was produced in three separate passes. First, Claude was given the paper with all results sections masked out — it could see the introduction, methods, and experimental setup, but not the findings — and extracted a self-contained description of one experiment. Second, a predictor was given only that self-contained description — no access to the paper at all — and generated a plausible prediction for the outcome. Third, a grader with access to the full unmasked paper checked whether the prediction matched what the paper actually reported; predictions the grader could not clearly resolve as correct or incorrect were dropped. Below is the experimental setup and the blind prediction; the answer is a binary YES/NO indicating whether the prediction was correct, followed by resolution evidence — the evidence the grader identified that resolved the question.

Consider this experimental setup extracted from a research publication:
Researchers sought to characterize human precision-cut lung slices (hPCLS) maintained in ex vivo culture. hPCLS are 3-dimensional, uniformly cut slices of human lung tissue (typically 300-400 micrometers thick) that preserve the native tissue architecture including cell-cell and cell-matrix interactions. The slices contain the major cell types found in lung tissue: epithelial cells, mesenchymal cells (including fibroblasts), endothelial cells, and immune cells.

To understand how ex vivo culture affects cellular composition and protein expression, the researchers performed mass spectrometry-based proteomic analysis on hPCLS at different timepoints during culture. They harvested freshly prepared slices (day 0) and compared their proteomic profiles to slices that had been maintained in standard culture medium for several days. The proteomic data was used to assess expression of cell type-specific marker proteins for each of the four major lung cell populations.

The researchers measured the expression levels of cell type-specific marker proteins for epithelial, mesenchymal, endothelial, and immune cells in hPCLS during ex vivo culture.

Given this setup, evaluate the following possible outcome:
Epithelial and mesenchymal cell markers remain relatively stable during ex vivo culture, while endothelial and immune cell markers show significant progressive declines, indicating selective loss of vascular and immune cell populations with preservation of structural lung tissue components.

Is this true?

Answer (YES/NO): NO